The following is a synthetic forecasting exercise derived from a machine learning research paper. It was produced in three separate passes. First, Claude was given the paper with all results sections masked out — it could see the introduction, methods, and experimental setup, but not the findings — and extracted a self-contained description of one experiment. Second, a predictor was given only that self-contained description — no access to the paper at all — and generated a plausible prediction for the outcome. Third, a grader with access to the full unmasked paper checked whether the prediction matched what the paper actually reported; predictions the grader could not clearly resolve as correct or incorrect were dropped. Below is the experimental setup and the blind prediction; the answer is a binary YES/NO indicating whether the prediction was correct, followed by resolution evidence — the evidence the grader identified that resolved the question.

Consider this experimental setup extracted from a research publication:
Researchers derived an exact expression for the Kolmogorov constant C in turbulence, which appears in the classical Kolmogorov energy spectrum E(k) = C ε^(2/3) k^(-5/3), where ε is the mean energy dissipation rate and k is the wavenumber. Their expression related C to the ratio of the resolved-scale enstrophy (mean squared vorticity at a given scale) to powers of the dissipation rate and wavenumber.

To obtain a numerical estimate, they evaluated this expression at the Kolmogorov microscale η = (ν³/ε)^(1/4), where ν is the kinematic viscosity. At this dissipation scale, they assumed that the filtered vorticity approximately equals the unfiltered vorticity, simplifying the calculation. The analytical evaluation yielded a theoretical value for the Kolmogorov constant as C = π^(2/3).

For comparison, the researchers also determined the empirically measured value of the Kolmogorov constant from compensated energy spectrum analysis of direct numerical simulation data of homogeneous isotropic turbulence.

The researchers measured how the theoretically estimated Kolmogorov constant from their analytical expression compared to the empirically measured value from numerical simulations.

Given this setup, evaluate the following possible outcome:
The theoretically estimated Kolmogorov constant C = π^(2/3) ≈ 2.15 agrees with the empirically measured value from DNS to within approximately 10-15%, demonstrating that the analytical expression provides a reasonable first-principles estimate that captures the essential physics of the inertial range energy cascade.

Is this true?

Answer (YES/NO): NO